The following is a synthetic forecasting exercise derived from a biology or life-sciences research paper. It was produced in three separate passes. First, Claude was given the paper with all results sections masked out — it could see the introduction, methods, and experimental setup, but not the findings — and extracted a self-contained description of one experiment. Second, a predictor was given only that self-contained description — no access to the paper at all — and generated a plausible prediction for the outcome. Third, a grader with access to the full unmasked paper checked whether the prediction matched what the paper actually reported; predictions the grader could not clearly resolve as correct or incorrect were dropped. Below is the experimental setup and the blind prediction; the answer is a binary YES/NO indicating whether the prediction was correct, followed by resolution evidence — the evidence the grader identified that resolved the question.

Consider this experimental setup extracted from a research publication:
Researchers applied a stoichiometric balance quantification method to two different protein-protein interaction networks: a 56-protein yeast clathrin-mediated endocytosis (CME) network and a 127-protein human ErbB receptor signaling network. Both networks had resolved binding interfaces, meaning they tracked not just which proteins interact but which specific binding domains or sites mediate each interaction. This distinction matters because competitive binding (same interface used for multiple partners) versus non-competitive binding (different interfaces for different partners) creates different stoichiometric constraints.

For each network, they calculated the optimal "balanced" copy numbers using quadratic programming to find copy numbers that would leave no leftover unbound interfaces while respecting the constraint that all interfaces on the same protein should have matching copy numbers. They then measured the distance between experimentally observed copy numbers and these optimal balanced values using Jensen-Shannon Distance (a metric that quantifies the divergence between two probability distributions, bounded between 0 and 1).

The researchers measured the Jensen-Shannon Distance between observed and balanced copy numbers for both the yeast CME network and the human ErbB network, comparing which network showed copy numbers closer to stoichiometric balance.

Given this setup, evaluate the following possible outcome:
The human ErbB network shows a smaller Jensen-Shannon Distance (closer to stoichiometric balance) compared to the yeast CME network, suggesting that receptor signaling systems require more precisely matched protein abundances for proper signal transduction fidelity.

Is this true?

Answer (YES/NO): NO